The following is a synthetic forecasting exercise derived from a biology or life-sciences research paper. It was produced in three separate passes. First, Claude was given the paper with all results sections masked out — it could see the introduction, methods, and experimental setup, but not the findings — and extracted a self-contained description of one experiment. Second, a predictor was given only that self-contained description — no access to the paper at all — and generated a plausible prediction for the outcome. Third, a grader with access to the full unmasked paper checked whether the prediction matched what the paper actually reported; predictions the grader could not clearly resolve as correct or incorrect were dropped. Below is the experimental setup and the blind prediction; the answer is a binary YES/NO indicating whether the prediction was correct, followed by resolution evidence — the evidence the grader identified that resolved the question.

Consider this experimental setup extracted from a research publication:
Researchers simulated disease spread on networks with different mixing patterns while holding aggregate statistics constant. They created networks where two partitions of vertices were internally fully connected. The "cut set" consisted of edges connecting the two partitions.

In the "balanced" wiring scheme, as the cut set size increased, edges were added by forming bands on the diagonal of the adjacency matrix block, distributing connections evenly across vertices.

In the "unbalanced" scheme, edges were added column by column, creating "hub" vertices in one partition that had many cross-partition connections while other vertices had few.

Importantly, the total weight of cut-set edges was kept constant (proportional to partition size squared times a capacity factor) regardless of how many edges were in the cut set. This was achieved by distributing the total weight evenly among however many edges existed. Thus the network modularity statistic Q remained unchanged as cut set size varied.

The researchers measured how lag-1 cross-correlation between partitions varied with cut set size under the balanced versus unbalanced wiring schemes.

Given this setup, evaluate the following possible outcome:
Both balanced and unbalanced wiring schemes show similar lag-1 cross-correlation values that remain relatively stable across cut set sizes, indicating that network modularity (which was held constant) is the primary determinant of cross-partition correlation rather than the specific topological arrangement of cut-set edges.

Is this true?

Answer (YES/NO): NO